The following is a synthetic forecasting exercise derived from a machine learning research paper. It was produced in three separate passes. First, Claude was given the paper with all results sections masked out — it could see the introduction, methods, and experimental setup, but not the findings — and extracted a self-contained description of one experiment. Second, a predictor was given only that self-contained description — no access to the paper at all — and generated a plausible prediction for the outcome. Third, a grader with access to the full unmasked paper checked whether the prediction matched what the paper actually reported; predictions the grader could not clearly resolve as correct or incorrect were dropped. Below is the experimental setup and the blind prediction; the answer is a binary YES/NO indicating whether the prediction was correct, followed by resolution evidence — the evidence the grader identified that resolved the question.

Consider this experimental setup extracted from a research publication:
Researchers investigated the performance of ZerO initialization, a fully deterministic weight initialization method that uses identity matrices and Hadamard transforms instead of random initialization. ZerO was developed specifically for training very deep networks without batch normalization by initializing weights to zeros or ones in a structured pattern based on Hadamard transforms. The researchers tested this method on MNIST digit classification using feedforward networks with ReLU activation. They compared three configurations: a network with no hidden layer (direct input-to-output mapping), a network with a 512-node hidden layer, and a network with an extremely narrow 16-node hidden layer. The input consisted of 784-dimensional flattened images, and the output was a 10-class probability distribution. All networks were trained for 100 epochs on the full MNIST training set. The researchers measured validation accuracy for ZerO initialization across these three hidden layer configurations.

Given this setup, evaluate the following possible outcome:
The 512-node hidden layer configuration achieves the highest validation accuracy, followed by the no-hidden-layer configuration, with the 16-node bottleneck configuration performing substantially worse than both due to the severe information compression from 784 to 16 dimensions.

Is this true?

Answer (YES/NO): NO